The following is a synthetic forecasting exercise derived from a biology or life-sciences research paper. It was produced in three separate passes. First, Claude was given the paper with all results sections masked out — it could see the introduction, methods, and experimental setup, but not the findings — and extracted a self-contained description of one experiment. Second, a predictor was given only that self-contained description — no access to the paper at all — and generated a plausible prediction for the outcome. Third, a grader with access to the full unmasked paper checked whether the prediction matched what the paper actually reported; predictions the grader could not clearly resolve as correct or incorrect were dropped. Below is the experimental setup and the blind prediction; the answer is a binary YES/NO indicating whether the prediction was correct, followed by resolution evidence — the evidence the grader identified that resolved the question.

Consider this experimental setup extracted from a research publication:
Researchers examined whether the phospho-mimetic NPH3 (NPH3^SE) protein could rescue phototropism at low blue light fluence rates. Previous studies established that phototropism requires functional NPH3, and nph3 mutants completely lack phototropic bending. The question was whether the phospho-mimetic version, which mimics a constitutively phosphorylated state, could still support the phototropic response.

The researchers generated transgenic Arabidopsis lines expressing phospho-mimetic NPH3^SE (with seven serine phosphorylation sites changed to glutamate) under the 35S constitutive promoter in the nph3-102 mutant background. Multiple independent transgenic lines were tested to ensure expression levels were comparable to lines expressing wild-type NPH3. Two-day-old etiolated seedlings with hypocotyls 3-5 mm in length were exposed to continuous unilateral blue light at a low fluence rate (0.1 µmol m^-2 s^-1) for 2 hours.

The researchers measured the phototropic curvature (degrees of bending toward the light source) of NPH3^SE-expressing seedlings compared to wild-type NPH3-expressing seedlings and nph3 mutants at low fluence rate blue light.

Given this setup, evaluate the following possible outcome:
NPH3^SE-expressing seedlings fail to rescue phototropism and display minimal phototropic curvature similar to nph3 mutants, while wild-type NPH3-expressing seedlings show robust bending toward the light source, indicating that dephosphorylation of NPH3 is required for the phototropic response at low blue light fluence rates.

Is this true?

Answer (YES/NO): NO